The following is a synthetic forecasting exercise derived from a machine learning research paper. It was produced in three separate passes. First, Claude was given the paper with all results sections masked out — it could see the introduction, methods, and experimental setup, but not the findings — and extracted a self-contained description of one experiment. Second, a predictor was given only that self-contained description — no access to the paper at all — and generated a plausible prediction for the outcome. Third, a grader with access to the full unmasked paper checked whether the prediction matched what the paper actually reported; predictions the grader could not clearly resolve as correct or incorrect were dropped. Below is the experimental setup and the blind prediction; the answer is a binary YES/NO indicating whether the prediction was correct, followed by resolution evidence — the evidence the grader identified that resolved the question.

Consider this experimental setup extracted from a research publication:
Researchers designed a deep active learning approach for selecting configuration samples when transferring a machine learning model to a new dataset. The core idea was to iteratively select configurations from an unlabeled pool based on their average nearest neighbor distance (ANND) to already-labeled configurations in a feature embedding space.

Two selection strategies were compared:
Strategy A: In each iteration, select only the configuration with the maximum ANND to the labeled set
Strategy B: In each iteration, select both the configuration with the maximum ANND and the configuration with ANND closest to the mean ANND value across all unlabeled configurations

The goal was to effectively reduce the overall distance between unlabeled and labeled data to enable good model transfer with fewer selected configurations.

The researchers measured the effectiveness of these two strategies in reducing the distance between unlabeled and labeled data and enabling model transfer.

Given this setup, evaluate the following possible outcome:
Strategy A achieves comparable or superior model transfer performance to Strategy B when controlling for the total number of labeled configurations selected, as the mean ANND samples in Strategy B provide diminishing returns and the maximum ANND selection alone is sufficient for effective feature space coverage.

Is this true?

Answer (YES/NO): NO